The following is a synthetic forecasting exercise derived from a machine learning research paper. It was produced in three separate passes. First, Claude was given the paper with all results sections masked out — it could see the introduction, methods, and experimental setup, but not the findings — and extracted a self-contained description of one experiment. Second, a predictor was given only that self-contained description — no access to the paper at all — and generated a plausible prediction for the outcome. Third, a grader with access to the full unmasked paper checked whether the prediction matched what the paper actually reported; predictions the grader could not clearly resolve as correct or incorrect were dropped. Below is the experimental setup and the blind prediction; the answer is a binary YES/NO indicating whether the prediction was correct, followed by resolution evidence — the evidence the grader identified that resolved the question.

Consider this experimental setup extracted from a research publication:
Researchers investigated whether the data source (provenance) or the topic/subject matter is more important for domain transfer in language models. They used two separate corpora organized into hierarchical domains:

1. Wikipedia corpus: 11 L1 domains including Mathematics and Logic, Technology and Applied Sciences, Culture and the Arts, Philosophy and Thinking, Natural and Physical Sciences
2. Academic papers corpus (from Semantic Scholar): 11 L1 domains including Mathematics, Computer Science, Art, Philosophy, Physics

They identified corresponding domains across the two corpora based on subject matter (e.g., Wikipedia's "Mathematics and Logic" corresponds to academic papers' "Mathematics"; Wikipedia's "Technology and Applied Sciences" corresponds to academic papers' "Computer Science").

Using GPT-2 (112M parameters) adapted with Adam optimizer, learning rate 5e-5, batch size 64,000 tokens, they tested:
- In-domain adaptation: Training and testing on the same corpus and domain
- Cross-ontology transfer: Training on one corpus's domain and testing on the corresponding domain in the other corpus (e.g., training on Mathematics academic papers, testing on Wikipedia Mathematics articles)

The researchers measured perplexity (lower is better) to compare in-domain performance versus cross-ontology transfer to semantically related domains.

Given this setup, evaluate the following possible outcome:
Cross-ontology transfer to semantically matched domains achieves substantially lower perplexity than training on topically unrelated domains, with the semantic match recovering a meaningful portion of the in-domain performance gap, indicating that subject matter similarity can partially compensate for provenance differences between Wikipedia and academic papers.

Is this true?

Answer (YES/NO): NO